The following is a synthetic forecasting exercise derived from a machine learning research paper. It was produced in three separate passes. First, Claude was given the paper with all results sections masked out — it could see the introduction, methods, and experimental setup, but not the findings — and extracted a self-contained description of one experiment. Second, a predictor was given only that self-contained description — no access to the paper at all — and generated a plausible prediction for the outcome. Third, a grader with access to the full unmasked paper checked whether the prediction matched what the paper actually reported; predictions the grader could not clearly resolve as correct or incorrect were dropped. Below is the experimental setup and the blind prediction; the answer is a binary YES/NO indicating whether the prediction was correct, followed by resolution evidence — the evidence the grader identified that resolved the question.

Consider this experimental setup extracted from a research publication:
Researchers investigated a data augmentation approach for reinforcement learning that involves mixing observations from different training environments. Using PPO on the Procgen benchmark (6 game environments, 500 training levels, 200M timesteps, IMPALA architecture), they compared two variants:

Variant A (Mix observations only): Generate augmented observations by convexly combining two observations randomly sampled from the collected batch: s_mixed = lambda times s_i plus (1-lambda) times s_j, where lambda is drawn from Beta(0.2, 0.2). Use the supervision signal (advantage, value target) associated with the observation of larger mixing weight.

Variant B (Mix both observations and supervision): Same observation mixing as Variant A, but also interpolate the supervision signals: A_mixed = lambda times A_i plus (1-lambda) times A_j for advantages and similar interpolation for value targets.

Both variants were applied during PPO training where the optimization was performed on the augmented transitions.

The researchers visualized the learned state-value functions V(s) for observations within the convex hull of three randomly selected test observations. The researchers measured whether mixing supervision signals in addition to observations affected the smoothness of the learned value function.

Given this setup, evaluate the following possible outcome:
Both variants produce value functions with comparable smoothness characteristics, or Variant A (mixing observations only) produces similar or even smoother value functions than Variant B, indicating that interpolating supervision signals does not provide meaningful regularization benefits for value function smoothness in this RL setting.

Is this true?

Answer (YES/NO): NO